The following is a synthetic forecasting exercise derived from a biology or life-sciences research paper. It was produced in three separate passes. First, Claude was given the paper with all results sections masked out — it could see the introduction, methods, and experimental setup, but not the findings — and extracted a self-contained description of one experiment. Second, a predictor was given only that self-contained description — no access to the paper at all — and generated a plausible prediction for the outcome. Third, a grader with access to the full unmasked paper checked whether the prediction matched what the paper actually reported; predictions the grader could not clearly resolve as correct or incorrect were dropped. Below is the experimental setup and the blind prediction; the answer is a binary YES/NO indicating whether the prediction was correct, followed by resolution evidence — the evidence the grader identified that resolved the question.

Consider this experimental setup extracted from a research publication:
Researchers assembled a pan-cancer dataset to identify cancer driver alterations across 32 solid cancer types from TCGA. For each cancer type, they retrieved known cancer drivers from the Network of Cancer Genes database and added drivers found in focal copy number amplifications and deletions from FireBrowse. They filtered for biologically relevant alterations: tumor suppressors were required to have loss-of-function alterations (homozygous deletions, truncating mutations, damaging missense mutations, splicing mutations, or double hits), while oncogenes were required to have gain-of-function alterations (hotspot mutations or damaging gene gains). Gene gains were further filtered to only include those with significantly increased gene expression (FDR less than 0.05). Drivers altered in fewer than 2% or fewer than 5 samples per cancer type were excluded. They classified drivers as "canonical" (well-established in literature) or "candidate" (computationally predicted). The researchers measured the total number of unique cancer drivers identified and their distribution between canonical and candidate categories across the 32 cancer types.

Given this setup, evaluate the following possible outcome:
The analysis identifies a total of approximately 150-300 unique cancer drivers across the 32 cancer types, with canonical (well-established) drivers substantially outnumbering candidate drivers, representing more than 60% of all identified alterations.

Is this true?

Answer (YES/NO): NO